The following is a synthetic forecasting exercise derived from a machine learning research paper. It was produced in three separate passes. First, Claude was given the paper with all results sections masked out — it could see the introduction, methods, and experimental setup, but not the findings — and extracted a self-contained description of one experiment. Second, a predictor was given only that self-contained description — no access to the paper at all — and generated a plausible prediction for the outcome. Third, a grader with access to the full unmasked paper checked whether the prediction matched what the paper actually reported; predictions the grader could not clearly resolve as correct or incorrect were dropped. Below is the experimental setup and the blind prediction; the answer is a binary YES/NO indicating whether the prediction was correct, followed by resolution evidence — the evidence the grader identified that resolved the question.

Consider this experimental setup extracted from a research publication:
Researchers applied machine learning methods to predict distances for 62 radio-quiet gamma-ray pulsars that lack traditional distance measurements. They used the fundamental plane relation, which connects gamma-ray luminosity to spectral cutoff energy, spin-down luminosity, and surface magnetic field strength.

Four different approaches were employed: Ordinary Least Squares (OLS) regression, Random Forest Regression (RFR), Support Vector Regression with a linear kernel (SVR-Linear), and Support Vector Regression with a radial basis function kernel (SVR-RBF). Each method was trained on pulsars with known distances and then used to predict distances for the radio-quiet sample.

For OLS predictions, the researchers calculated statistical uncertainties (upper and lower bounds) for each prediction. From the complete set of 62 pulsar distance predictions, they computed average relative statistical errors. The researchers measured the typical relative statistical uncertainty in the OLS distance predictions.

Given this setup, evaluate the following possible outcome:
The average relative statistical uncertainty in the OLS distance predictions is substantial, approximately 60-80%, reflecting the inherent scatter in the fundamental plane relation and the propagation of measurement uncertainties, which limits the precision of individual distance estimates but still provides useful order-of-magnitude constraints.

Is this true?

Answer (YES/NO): NO